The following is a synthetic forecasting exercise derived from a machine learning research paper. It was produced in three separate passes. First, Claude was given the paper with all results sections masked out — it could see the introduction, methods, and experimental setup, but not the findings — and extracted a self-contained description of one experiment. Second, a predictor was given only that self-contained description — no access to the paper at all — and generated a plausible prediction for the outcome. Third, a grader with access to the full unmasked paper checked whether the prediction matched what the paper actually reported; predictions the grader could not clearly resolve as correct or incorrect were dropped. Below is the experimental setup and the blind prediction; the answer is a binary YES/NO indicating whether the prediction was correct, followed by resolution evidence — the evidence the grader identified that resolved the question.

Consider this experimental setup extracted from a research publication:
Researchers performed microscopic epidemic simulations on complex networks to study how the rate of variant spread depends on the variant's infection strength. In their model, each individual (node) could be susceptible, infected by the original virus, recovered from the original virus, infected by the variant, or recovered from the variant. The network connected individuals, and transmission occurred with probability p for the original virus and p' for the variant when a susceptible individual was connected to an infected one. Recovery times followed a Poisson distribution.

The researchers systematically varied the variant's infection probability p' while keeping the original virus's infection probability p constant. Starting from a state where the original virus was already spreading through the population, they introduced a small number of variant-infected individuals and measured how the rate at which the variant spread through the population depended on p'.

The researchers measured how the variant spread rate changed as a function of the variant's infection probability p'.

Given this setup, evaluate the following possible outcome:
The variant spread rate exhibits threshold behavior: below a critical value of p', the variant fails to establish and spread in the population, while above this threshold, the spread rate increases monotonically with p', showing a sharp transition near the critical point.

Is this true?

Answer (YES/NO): NO